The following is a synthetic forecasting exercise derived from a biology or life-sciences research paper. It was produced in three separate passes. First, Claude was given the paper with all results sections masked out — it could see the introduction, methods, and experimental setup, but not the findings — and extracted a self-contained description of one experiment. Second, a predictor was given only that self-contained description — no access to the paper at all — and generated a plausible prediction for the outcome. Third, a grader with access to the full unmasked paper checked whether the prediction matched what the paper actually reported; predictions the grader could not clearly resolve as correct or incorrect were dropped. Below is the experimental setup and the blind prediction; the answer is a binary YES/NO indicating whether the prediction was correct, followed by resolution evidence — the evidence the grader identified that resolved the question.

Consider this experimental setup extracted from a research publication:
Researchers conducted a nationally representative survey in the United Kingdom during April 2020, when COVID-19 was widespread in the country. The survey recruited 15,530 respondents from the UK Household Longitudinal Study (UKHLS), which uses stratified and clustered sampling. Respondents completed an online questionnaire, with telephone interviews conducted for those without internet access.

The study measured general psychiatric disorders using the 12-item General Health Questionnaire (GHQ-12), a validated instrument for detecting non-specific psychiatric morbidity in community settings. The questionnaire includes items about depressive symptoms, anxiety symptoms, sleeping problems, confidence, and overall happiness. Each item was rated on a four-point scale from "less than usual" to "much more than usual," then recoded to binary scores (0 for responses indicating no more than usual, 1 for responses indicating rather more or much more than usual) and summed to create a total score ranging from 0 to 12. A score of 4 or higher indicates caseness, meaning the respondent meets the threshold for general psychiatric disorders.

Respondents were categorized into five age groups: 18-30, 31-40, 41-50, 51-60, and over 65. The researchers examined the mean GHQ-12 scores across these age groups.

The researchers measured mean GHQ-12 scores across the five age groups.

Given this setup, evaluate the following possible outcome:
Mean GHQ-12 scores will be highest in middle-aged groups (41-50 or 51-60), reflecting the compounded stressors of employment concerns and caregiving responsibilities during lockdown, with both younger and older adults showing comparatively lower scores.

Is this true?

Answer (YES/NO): NO